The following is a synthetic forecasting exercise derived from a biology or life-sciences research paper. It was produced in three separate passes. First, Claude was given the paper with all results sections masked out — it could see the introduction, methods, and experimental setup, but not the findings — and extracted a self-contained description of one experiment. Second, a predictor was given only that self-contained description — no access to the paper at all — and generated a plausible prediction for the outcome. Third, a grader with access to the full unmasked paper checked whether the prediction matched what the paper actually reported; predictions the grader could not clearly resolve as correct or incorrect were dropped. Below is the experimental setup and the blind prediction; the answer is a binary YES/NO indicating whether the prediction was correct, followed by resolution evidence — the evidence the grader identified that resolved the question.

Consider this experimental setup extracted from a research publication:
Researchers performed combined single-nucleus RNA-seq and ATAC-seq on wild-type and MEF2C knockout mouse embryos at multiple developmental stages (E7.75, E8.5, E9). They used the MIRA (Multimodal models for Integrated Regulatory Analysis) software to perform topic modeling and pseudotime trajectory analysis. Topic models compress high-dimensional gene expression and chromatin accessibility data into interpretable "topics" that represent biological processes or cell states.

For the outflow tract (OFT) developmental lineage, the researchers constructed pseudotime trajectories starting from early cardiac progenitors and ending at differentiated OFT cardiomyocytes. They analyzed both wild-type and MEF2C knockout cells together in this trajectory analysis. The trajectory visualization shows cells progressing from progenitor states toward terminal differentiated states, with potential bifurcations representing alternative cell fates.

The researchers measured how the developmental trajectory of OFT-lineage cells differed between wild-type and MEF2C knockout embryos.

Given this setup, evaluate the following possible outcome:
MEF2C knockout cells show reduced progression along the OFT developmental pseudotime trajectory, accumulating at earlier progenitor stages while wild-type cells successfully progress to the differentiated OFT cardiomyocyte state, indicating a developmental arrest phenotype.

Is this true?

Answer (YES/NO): NO